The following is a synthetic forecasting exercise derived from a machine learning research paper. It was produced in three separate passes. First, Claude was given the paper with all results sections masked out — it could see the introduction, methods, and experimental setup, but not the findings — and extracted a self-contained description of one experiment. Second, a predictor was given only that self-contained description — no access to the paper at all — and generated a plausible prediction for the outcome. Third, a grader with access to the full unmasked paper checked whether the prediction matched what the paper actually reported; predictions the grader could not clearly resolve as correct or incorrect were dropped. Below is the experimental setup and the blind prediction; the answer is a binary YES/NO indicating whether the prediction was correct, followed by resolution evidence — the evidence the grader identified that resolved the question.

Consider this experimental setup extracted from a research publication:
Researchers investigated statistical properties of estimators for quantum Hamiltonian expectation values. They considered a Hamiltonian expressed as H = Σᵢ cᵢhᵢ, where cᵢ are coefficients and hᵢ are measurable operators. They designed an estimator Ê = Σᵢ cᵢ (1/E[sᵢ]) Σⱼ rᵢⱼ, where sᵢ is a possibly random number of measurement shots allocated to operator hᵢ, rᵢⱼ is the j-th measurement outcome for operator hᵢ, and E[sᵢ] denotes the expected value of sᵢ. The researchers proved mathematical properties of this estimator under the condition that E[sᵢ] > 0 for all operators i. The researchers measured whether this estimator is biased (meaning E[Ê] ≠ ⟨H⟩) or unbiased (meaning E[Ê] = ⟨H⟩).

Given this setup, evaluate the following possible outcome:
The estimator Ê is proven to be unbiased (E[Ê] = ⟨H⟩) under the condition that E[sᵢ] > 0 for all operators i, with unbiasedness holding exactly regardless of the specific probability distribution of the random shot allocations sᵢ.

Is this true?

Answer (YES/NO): YES